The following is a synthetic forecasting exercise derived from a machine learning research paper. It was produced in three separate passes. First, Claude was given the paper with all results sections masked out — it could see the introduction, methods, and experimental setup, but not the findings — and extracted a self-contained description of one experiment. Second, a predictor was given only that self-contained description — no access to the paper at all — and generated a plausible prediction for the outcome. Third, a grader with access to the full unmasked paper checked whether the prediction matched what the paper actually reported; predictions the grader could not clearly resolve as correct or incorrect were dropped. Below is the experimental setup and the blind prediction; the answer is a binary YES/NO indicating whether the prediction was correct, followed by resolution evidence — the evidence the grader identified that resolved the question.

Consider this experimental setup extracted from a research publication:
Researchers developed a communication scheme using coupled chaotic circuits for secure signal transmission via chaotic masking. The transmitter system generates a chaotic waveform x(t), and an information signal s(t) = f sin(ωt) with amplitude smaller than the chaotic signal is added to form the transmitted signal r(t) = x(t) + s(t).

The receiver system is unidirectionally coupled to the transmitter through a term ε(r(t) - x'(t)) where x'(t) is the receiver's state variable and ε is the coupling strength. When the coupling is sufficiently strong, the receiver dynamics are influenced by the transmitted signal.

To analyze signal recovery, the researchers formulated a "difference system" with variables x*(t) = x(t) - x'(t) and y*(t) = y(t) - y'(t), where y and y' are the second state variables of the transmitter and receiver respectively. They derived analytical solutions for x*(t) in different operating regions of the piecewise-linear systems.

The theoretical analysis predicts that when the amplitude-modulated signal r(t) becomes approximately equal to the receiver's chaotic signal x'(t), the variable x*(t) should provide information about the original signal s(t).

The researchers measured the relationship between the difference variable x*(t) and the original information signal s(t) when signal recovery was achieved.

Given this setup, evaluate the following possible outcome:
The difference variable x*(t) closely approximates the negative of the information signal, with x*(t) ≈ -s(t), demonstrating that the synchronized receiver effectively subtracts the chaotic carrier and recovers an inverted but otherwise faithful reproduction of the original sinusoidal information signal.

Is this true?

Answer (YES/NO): YES